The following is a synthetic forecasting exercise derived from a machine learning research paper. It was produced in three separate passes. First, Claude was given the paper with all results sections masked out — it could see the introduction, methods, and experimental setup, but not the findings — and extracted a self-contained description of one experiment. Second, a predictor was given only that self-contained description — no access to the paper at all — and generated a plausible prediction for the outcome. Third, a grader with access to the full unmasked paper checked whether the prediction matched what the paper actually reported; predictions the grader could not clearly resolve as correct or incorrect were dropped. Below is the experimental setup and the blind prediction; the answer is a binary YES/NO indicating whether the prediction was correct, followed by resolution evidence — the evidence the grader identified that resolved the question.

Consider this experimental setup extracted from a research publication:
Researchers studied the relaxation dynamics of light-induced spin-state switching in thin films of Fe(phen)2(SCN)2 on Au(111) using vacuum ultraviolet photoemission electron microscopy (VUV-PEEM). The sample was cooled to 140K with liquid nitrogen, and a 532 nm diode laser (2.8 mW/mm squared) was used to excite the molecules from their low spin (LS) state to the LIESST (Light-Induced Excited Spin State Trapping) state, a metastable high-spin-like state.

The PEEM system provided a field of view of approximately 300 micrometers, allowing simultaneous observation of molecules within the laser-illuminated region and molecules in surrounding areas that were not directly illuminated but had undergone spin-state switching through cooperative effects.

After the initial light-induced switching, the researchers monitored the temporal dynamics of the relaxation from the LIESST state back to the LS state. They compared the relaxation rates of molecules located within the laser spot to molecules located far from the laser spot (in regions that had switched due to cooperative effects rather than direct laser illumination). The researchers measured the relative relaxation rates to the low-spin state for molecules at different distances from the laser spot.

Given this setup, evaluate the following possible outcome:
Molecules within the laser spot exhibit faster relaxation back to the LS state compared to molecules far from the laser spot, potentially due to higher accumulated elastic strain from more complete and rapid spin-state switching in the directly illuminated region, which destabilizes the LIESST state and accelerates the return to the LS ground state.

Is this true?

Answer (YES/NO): NO